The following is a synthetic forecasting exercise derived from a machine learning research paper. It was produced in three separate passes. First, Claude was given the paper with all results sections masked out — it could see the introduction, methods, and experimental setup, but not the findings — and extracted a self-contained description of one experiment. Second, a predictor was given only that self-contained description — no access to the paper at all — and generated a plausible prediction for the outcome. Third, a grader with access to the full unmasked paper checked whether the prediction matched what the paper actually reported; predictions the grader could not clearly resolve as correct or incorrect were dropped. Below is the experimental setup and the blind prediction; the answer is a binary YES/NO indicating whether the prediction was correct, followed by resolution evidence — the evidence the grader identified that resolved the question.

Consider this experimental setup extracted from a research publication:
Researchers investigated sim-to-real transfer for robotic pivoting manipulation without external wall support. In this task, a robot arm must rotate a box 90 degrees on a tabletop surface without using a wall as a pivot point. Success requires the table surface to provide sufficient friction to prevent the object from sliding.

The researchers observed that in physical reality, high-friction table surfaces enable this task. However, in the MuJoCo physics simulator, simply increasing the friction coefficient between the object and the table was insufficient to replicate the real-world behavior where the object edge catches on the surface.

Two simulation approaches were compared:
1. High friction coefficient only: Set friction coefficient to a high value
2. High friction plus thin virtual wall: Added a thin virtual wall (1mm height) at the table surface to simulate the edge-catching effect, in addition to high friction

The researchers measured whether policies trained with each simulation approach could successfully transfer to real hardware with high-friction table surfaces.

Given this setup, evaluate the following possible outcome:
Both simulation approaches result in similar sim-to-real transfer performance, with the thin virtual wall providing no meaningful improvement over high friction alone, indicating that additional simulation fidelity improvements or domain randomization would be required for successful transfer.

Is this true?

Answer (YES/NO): NO